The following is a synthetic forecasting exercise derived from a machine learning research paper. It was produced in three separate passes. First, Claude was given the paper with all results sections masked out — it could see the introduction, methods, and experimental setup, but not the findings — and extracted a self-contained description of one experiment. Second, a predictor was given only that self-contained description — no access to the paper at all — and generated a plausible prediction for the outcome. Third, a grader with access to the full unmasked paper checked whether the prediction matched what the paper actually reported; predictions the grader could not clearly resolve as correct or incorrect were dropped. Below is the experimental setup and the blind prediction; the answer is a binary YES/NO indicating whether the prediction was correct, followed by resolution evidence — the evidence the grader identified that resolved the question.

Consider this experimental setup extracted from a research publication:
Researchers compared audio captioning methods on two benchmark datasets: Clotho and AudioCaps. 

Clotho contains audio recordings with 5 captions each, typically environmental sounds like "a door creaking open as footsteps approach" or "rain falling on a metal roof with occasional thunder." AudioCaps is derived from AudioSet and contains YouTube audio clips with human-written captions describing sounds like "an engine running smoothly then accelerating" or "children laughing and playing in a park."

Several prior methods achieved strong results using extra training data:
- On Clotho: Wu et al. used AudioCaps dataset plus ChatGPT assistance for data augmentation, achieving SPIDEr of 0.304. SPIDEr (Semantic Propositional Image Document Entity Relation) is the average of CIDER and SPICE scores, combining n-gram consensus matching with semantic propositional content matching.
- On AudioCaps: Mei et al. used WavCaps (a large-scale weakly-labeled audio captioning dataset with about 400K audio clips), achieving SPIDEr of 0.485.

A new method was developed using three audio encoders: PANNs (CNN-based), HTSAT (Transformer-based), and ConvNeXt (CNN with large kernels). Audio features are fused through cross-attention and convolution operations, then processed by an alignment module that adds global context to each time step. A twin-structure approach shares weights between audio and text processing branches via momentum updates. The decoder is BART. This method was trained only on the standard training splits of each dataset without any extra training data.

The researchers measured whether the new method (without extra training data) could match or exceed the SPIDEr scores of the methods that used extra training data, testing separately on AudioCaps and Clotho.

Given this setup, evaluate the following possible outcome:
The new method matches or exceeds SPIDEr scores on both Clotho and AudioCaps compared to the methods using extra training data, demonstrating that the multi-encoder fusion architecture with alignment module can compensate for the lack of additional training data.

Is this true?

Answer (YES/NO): YES